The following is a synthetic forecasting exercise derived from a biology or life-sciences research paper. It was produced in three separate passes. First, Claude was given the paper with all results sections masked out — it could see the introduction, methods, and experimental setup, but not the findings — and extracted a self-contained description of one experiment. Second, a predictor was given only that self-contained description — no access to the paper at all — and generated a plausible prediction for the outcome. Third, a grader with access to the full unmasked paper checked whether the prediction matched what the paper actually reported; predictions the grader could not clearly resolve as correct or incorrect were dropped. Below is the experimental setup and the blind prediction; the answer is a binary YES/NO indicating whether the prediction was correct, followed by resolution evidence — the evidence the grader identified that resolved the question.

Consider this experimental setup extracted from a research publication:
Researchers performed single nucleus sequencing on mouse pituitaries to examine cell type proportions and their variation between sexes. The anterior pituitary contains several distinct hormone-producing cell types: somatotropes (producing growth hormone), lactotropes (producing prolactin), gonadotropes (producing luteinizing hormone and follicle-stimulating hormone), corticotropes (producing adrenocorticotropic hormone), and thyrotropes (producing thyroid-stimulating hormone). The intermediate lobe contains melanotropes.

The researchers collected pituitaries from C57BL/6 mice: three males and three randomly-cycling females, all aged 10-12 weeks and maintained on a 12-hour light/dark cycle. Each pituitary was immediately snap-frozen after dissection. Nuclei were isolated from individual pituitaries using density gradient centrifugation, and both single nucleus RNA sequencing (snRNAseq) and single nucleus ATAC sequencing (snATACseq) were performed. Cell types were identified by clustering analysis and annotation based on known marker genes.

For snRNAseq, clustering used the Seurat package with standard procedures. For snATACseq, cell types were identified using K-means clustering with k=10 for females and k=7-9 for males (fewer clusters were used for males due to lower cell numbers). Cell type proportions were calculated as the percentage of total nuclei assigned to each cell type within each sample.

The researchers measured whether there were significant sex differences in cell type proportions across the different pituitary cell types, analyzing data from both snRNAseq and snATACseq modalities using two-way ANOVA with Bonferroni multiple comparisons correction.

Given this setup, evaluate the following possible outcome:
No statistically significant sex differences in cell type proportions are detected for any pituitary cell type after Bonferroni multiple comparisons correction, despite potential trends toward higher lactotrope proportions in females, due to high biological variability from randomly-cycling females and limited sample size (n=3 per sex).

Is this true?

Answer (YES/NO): NO